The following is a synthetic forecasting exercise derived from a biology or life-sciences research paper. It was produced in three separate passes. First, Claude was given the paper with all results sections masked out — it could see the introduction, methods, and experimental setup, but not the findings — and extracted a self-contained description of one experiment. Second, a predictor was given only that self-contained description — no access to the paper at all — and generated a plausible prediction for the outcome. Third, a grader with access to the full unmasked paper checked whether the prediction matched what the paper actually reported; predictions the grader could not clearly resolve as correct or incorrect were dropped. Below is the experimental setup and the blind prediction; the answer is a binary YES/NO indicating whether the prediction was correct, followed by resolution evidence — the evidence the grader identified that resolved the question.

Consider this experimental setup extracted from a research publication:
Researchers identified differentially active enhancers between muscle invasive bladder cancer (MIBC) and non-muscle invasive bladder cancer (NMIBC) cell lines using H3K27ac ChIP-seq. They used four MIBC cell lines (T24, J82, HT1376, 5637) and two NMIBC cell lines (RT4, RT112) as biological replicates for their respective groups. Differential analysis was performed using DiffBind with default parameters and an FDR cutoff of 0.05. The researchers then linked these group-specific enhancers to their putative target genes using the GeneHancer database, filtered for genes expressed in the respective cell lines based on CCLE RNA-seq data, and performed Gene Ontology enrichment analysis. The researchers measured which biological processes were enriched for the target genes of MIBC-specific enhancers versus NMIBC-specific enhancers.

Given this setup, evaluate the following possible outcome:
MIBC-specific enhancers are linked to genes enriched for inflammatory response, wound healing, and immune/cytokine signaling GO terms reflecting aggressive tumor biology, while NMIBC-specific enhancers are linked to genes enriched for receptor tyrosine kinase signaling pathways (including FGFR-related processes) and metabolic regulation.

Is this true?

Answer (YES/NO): NO